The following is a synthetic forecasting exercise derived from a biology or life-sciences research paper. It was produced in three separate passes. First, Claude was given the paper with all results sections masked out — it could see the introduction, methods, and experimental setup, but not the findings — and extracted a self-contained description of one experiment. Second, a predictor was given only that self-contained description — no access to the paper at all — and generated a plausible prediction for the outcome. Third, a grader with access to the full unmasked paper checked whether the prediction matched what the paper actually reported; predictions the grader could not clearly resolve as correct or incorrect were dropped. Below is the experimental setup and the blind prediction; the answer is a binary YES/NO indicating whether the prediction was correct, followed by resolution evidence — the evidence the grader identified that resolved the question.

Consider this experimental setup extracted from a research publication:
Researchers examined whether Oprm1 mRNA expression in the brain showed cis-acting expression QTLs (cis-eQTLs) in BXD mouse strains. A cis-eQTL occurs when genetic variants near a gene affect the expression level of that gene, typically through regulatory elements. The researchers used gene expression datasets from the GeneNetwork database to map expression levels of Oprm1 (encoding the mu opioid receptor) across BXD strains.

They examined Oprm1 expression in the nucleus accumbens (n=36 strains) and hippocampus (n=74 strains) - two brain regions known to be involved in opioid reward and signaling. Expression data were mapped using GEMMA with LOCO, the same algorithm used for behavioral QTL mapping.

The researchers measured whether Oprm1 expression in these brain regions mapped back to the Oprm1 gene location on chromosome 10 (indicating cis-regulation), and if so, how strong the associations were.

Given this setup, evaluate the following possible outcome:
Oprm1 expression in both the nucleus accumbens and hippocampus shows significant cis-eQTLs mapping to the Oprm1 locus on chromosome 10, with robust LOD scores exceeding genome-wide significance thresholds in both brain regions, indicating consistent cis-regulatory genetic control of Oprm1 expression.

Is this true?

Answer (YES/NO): YES